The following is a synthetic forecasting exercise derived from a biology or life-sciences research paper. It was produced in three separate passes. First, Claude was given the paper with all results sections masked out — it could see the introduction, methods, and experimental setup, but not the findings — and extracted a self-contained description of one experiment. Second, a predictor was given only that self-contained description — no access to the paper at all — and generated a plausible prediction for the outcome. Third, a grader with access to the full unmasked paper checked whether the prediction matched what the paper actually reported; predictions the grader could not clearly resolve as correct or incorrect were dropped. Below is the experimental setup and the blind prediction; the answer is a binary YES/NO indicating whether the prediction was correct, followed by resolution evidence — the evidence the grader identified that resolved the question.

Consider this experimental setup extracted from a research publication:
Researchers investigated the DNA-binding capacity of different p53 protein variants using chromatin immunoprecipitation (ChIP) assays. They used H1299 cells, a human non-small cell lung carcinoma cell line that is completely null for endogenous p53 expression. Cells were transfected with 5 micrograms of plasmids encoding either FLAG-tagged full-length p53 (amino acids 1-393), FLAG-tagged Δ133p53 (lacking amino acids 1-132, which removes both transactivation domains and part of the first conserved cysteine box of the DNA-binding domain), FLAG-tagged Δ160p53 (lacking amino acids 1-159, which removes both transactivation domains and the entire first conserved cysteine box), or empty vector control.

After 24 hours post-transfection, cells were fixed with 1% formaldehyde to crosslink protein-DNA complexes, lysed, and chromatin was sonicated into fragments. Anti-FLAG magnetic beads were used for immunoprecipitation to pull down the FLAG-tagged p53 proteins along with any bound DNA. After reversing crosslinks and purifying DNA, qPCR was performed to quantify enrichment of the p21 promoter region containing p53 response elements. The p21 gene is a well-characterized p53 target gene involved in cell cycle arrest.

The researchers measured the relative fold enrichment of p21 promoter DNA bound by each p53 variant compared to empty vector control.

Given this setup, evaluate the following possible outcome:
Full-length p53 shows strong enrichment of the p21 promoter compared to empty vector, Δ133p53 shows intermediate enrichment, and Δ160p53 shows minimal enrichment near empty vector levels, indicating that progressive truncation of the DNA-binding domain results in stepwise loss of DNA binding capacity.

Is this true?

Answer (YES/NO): NO